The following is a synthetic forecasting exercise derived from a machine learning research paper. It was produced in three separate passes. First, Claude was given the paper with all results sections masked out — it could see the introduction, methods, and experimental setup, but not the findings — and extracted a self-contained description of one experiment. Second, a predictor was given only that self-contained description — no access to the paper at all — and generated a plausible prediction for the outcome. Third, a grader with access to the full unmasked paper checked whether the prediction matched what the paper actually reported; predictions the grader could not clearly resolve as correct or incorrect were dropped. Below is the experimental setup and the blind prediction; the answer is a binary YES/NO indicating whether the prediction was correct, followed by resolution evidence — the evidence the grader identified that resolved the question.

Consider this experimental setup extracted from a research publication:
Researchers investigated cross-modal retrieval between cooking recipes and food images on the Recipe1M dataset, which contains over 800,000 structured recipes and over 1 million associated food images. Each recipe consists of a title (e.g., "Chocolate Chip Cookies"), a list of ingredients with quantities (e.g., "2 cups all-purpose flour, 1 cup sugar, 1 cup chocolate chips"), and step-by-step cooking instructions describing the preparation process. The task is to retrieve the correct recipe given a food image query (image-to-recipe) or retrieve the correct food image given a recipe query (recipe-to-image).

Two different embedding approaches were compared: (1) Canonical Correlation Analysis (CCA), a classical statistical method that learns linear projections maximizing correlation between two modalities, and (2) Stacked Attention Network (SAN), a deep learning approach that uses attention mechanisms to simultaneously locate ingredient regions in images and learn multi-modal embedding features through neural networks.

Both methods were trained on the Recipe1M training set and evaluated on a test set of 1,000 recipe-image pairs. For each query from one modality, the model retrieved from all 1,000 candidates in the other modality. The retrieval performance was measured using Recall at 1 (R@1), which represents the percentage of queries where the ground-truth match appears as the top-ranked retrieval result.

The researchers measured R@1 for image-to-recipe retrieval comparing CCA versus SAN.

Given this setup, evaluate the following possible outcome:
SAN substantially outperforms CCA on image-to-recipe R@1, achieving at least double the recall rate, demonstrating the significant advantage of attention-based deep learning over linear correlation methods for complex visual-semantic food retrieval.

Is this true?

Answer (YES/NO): NO